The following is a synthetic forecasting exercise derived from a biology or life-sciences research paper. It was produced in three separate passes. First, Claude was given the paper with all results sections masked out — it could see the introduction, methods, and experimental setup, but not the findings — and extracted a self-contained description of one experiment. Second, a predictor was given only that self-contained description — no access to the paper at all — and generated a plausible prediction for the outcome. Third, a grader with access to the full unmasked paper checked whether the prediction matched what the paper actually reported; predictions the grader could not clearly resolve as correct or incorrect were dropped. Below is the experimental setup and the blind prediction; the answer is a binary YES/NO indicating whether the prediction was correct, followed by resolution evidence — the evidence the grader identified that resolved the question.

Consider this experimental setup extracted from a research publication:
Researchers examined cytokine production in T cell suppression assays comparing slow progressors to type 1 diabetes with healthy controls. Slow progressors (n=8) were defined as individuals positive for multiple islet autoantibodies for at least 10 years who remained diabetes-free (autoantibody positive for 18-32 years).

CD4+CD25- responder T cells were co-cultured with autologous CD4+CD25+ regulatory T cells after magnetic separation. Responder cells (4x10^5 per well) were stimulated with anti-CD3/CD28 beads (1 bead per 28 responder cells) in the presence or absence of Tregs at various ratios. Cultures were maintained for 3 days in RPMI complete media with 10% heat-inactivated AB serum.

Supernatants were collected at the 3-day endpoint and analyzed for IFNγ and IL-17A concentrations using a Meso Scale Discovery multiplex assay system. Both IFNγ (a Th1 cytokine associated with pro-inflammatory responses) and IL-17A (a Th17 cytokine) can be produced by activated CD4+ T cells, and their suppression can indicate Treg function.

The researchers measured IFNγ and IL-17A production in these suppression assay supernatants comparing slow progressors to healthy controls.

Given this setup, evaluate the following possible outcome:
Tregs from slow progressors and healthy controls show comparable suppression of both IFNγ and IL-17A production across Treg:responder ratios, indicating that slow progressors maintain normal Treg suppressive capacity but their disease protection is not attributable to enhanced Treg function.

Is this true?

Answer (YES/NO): NO